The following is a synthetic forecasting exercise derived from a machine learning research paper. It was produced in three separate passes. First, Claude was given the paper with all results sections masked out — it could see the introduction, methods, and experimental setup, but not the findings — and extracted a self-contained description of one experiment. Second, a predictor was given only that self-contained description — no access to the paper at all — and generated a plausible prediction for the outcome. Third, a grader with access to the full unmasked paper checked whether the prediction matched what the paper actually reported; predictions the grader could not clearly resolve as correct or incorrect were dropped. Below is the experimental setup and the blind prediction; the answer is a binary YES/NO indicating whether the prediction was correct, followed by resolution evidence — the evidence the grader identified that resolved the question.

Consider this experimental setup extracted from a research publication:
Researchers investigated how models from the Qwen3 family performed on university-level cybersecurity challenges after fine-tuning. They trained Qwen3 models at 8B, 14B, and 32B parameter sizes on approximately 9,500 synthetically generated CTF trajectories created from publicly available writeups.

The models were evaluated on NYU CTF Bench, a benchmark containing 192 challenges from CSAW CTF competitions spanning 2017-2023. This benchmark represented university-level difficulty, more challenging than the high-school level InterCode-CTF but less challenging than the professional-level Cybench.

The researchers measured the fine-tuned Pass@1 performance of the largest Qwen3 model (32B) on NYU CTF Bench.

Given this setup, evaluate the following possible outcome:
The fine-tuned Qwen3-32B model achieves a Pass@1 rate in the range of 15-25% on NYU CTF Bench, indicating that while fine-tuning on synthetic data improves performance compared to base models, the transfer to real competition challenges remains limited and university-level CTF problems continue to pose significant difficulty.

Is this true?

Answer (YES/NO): NO